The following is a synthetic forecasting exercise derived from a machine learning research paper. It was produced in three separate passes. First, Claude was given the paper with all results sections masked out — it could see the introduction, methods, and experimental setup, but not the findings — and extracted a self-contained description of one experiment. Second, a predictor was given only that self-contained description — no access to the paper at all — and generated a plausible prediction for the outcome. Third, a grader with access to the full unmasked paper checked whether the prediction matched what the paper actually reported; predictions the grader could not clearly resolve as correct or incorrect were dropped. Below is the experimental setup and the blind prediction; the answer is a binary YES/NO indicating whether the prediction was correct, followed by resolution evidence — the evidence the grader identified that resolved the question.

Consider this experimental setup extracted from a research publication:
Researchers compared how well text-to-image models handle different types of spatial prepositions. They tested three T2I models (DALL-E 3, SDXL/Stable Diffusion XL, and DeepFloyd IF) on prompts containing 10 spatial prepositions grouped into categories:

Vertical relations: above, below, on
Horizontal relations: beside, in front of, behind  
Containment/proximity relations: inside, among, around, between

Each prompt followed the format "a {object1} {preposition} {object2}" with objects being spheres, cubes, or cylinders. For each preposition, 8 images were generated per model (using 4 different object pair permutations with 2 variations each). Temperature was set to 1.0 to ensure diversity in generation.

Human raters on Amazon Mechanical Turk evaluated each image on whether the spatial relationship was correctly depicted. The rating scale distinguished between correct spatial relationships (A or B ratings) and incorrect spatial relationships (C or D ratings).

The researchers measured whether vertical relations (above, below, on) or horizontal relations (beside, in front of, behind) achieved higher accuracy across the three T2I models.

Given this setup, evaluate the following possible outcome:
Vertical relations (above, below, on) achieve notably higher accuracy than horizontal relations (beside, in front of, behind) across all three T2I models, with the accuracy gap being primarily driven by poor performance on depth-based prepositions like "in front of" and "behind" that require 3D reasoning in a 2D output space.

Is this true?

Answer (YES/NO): NO